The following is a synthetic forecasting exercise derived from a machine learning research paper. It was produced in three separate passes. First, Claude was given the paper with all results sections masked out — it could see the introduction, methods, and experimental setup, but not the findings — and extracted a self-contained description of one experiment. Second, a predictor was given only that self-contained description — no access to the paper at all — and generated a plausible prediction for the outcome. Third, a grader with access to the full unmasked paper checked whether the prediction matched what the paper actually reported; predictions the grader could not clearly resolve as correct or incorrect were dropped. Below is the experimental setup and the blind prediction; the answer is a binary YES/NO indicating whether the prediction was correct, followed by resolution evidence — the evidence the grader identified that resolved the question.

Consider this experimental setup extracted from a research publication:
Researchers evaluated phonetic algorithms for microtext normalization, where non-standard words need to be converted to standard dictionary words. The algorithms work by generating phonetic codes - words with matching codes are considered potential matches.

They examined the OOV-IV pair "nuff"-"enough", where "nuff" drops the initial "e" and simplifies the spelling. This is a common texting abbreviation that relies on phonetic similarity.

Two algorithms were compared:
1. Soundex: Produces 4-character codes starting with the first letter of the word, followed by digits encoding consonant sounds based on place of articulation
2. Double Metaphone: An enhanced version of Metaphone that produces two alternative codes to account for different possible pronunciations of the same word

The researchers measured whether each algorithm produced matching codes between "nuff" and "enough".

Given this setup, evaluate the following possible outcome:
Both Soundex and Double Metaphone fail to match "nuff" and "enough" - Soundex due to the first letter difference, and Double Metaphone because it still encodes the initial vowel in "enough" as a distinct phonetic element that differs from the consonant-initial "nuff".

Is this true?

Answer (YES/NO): YES